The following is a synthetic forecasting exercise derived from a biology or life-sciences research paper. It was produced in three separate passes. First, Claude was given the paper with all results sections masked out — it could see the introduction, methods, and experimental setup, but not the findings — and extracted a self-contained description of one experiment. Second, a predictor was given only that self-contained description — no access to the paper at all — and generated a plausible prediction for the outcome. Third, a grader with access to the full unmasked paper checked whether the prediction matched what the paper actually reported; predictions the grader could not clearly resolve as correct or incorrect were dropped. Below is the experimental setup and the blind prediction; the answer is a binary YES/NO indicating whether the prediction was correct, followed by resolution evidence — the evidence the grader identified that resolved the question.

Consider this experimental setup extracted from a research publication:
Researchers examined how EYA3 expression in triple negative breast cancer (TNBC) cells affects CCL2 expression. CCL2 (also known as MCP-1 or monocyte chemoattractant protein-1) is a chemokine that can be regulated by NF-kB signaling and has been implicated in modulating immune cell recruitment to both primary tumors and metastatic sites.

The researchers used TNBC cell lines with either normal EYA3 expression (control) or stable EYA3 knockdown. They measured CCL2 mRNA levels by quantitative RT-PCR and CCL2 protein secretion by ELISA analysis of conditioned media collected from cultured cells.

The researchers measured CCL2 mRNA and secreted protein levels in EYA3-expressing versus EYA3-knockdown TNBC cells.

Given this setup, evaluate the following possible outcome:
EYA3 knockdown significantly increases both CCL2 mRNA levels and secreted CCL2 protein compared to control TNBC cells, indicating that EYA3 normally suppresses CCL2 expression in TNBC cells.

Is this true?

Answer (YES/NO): NO